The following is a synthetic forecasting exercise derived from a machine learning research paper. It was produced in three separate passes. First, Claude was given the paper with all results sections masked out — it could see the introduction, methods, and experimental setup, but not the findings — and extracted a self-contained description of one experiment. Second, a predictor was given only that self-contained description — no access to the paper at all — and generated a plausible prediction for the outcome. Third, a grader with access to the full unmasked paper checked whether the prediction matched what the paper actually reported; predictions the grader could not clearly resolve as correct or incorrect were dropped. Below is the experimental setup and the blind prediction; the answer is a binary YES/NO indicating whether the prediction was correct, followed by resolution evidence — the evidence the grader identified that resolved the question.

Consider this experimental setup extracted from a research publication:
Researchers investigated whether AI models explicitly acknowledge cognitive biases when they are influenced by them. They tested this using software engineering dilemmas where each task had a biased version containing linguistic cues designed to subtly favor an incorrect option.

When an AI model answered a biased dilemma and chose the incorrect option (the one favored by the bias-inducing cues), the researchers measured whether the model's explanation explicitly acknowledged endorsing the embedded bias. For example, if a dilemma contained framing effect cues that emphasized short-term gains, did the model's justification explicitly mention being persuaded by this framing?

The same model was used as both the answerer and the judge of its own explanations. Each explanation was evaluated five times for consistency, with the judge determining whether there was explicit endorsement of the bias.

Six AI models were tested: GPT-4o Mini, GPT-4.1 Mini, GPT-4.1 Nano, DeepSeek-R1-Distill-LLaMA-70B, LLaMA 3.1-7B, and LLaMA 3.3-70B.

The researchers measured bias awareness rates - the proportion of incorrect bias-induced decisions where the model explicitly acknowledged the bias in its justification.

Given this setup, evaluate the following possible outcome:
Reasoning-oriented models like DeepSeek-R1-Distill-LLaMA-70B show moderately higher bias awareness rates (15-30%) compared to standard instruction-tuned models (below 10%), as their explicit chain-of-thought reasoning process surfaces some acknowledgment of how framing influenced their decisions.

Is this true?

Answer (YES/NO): NO